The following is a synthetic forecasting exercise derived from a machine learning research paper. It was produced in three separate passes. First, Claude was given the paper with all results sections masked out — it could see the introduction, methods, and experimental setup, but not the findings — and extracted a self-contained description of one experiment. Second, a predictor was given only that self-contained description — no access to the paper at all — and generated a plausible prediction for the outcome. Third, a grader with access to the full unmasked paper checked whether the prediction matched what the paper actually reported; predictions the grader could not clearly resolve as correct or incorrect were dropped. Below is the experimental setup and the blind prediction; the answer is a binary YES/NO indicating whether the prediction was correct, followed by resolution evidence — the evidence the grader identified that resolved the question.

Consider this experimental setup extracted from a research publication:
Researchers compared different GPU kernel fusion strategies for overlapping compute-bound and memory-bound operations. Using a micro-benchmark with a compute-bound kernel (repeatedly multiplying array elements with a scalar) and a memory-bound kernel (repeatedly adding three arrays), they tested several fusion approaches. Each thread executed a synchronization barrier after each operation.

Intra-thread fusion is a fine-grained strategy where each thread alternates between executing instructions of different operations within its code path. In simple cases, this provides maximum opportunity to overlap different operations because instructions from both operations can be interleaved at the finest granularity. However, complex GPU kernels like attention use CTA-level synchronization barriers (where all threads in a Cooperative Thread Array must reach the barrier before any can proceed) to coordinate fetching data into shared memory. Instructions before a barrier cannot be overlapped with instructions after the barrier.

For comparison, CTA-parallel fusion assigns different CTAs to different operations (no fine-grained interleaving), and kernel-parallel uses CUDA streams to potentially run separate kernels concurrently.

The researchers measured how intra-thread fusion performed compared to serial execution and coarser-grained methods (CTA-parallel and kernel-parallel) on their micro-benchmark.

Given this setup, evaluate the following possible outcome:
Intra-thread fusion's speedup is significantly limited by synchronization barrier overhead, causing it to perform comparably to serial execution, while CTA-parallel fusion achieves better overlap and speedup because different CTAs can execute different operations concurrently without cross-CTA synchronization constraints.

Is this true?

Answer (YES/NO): NO